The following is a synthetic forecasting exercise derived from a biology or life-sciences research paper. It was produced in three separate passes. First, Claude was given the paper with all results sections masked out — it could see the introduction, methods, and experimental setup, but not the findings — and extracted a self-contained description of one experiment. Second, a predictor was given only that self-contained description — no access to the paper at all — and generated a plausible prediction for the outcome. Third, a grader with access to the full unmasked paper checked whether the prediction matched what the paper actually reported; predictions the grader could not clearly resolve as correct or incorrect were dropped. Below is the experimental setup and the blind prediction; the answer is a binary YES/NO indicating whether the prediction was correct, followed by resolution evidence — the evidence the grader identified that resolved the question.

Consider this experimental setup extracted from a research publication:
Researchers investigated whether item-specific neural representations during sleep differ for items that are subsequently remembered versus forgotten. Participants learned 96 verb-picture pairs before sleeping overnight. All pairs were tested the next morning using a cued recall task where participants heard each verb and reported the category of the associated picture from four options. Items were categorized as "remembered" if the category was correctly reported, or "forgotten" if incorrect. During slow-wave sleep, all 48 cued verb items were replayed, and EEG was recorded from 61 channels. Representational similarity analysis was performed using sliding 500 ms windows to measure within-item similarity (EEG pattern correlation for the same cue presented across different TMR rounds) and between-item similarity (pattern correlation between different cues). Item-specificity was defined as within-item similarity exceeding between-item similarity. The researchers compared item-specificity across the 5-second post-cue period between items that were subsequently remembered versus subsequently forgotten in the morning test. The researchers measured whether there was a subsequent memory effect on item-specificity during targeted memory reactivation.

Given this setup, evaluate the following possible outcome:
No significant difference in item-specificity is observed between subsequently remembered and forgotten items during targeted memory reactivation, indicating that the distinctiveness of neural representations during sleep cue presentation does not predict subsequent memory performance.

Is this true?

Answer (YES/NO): NO